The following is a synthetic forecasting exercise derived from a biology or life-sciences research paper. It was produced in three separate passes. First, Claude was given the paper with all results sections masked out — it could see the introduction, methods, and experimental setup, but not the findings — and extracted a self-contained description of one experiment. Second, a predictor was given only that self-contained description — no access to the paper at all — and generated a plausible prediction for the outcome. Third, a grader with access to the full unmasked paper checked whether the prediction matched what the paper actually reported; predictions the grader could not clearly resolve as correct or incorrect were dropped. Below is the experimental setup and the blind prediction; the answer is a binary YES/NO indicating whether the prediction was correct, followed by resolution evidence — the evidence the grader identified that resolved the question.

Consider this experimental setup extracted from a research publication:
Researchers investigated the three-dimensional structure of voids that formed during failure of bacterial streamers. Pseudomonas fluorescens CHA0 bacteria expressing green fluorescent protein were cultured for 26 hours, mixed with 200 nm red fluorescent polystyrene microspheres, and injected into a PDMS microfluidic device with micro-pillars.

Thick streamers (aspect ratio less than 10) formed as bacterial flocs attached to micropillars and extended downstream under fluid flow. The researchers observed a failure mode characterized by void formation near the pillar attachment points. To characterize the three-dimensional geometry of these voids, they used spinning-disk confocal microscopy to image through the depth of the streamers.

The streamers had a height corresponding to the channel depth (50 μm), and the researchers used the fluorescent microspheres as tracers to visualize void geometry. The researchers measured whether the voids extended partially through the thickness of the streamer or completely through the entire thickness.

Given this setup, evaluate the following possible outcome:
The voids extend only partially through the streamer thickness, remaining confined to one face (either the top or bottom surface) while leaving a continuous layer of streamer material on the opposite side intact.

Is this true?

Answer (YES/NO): NO